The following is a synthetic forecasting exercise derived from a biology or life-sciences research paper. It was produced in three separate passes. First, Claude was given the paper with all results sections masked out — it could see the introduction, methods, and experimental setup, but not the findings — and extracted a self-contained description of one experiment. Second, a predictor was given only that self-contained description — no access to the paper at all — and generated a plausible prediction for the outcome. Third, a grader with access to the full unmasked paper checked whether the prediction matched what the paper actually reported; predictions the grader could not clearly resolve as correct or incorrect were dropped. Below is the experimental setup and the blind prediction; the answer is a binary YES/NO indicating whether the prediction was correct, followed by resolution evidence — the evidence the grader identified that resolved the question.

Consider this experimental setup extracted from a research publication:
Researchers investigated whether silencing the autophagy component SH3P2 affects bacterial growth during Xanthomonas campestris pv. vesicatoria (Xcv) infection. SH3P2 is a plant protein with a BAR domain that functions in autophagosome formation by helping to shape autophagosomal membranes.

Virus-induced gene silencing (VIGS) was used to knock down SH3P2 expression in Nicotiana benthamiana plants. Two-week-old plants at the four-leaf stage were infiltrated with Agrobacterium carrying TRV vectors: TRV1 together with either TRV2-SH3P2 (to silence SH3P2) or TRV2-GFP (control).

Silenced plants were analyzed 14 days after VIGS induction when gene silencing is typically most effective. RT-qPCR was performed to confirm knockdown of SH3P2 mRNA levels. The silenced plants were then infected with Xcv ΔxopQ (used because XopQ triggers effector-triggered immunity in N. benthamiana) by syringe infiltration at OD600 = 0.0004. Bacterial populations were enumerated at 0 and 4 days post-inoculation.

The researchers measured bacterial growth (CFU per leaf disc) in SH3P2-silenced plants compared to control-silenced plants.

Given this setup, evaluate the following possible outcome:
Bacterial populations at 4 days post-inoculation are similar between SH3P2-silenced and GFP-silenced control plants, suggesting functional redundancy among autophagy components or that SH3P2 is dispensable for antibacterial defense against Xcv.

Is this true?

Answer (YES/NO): NO